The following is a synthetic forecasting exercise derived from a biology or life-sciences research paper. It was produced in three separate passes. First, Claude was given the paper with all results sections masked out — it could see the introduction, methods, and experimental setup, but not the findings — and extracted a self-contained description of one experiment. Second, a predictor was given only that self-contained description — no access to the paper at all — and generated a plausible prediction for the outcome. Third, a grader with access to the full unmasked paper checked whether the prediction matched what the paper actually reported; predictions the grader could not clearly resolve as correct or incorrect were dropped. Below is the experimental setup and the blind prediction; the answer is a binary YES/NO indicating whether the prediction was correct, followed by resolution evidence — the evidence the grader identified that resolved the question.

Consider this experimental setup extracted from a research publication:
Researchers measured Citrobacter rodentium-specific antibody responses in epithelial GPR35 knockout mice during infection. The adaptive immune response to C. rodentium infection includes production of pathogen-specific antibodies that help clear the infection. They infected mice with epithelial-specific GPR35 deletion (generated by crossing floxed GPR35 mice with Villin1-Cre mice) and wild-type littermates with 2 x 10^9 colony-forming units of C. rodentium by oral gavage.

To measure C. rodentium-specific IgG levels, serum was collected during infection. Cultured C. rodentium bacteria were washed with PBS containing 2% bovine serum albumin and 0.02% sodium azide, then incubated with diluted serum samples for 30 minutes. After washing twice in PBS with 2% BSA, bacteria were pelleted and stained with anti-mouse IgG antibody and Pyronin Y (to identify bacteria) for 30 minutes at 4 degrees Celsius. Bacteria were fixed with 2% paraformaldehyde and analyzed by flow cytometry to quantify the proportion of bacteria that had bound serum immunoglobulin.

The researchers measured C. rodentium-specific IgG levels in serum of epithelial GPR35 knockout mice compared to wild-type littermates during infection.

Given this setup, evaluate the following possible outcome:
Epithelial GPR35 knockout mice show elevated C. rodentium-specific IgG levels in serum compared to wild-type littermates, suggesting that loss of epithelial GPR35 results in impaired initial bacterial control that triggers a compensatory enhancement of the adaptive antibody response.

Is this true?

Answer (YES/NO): NO